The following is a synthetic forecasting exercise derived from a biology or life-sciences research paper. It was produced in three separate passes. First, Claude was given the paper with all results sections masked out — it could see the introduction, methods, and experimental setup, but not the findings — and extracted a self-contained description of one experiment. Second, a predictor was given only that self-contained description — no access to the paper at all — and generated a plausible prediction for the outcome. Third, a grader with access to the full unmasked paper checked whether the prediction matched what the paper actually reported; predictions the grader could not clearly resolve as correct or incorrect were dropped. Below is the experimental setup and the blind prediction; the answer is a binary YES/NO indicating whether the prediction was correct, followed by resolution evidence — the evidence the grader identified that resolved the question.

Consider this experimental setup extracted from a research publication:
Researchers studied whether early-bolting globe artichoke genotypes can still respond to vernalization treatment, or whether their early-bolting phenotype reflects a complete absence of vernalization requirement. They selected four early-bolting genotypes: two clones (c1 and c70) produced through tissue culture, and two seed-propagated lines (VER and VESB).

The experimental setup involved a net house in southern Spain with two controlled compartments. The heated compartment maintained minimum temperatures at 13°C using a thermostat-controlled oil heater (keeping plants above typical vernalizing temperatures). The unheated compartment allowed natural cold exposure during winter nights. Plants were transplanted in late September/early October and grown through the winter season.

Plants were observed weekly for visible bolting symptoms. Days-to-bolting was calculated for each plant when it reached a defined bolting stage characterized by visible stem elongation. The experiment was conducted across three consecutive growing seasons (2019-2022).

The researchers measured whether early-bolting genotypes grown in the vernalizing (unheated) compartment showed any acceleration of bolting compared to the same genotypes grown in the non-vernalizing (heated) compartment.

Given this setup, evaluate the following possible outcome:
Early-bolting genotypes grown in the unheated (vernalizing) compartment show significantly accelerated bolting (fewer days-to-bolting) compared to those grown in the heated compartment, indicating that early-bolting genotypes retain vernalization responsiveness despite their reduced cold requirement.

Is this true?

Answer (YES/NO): NO